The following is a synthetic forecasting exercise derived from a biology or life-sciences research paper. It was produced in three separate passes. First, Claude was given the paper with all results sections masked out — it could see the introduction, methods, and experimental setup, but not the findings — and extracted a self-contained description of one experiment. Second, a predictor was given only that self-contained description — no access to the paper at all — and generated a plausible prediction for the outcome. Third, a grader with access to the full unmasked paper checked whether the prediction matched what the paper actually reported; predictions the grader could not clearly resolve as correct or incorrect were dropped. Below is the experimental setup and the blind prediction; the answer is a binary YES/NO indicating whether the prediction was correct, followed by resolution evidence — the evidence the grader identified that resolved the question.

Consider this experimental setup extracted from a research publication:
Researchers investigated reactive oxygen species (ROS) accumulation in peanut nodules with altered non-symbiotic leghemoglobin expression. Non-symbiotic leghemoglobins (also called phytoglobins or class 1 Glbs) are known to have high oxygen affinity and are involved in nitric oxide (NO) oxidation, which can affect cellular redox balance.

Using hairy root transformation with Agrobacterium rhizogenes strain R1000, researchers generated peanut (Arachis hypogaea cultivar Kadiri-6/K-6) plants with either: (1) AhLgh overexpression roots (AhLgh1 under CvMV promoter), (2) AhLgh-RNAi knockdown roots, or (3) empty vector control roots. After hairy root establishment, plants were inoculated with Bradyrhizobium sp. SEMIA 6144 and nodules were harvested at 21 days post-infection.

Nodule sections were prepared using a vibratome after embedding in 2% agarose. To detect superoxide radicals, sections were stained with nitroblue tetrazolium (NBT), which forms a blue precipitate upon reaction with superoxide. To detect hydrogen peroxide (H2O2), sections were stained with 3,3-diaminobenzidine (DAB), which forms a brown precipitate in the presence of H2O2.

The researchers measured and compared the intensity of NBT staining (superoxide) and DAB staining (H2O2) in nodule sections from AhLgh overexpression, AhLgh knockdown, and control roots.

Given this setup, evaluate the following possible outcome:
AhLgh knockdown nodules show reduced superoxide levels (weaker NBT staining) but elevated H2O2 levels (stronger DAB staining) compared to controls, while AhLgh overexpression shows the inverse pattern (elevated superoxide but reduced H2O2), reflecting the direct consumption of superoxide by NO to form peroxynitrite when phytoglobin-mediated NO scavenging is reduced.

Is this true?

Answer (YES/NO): NO